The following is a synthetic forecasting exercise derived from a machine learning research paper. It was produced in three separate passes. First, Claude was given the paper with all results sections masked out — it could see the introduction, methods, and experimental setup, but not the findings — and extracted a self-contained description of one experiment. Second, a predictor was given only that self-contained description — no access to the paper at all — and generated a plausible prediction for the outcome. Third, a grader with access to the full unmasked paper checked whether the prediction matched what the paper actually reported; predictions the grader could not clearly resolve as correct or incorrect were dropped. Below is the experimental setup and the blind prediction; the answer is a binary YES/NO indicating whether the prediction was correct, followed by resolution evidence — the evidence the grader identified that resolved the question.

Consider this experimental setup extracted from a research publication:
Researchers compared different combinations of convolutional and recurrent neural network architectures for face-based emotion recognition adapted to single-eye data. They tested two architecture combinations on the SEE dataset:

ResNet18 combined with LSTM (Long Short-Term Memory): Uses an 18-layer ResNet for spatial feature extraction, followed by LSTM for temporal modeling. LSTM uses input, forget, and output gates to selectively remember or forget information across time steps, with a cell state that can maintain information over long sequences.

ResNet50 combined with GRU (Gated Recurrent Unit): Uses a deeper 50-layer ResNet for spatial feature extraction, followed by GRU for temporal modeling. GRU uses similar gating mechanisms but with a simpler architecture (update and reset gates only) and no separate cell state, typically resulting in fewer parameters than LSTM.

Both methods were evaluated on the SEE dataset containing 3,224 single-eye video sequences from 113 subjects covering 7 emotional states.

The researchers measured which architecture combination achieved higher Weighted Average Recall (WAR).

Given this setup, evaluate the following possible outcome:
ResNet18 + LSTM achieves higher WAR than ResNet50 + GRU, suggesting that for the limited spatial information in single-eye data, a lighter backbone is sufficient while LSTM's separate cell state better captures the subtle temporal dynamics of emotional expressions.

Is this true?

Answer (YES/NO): YES